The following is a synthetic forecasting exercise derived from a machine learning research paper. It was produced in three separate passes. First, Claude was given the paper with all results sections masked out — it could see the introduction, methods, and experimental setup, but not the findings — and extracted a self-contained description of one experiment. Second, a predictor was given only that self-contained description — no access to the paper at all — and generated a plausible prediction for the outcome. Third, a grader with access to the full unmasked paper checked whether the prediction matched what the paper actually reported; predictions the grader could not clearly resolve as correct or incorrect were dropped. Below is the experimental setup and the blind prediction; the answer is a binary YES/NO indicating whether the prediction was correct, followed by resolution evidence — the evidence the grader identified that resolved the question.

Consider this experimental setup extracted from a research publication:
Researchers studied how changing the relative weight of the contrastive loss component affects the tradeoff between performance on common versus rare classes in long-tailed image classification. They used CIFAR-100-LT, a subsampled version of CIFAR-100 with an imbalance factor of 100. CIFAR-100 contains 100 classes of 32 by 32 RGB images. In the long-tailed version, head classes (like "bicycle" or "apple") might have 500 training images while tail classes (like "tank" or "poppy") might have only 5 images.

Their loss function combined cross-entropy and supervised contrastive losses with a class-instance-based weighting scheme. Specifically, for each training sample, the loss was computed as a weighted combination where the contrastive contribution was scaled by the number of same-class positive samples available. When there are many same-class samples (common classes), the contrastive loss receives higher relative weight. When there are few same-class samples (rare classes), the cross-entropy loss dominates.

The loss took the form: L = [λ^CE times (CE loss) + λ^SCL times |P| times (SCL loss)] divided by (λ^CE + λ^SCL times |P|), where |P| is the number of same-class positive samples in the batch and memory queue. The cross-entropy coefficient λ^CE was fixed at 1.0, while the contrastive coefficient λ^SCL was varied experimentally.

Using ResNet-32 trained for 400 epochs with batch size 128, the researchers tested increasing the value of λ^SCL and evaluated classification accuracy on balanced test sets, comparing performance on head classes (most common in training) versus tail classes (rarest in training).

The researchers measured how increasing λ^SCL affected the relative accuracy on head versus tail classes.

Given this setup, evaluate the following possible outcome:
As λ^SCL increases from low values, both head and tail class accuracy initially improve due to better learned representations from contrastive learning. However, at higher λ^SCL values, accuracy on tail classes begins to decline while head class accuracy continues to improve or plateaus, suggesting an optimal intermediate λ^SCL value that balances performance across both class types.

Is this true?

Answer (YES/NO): NO